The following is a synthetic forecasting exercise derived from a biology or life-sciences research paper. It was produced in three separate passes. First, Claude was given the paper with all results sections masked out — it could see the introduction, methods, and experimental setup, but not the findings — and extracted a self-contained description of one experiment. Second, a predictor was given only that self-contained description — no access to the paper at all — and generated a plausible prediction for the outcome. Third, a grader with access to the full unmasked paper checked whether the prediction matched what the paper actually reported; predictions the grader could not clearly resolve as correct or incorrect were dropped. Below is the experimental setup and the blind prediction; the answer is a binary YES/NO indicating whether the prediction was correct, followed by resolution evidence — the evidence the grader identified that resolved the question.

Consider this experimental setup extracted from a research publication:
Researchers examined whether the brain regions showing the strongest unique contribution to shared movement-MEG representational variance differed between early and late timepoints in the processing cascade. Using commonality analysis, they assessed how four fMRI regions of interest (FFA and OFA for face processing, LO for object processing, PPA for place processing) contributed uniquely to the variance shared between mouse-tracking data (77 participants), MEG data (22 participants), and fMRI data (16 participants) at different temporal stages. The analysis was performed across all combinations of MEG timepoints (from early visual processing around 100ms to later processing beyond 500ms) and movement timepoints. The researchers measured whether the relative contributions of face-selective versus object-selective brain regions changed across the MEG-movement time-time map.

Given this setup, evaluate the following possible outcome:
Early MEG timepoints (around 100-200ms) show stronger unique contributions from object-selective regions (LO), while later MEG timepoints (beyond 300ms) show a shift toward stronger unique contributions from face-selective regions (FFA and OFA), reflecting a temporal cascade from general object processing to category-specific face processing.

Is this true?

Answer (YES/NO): NO